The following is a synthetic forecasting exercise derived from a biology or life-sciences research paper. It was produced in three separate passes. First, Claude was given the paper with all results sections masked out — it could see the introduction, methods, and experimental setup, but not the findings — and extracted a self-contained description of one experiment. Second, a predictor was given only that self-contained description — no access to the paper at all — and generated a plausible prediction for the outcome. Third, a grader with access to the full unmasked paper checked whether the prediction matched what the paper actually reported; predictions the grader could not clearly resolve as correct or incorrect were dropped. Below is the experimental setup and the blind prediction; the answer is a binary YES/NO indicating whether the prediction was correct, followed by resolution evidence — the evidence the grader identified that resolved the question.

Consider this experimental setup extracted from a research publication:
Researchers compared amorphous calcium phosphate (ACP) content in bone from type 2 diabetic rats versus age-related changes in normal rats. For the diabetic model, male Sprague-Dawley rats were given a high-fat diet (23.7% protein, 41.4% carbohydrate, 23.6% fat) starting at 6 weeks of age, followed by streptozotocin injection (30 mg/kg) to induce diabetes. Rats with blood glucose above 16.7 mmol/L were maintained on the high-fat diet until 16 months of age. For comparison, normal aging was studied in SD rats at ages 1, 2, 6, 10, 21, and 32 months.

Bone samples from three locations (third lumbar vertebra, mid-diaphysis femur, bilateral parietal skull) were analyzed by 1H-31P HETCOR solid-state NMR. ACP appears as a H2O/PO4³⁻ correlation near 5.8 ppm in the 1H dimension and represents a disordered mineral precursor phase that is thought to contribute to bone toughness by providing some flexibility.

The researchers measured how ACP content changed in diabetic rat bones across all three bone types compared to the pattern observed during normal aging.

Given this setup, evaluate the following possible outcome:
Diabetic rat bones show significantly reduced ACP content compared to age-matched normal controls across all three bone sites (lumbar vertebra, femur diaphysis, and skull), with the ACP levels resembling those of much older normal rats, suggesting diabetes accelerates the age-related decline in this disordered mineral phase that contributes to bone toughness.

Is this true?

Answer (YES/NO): NO